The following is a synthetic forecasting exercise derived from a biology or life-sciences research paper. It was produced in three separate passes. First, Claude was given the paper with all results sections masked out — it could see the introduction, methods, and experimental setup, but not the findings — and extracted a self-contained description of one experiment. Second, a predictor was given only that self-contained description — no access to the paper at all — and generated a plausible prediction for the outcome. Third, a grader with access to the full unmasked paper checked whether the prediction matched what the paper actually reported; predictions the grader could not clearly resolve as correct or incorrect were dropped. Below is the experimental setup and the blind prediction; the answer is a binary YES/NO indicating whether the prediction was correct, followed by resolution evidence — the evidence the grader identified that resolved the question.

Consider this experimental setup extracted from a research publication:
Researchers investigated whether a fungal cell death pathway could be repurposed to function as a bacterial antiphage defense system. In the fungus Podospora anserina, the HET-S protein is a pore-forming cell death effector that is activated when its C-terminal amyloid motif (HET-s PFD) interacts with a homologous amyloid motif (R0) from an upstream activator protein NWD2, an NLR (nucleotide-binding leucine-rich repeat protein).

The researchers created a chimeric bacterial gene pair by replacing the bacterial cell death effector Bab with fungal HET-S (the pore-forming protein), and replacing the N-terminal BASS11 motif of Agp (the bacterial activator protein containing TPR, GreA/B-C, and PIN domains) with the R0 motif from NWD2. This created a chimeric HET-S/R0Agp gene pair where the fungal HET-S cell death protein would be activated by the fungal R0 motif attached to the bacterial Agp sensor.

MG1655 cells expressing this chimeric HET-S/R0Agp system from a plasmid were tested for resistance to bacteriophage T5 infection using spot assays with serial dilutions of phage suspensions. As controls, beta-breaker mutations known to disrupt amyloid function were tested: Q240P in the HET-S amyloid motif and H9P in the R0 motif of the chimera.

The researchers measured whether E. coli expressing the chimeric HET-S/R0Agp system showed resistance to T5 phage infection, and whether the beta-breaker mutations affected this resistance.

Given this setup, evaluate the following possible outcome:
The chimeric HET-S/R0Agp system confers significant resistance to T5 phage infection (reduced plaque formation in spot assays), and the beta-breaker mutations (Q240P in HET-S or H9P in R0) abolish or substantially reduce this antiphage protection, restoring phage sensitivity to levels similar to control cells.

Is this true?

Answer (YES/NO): YES